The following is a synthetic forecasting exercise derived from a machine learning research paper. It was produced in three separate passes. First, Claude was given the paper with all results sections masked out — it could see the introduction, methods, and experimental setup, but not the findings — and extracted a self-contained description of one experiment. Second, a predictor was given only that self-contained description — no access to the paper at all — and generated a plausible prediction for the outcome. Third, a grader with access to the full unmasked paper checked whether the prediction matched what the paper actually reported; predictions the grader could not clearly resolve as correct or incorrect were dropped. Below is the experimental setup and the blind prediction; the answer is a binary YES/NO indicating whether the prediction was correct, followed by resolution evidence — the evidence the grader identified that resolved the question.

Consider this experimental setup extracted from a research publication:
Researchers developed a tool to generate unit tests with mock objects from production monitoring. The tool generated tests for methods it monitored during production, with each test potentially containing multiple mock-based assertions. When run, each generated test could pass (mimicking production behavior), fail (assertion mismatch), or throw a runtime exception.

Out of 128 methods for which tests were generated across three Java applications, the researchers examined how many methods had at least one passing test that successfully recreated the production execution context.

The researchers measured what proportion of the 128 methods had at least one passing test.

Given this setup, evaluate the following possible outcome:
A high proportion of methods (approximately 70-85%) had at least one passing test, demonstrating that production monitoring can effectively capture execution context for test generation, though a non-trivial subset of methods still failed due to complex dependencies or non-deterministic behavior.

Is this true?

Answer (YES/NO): NO